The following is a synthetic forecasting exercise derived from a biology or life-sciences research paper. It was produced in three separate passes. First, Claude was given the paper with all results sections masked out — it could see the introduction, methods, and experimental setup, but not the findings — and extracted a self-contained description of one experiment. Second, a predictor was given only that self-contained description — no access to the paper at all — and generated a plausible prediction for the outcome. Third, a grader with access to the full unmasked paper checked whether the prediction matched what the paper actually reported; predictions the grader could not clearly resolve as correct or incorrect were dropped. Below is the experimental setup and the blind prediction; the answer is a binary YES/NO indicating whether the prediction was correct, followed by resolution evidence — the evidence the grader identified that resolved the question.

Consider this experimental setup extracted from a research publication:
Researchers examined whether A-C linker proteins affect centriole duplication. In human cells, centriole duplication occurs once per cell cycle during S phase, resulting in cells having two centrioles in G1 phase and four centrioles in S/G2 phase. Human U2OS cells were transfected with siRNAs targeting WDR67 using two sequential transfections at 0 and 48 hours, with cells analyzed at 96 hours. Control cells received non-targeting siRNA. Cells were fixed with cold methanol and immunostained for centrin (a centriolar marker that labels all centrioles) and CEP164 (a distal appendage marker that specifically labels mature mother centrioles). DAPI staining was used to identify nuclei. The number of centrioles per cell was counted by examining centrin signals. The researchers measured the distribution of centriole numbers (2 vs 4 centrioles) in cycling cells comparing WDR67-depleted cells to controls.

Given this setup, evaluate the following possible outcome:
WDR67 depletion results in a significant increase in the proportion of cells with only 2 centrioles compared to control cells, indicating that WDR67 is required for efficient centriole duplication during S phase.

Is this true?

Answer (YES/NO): YES